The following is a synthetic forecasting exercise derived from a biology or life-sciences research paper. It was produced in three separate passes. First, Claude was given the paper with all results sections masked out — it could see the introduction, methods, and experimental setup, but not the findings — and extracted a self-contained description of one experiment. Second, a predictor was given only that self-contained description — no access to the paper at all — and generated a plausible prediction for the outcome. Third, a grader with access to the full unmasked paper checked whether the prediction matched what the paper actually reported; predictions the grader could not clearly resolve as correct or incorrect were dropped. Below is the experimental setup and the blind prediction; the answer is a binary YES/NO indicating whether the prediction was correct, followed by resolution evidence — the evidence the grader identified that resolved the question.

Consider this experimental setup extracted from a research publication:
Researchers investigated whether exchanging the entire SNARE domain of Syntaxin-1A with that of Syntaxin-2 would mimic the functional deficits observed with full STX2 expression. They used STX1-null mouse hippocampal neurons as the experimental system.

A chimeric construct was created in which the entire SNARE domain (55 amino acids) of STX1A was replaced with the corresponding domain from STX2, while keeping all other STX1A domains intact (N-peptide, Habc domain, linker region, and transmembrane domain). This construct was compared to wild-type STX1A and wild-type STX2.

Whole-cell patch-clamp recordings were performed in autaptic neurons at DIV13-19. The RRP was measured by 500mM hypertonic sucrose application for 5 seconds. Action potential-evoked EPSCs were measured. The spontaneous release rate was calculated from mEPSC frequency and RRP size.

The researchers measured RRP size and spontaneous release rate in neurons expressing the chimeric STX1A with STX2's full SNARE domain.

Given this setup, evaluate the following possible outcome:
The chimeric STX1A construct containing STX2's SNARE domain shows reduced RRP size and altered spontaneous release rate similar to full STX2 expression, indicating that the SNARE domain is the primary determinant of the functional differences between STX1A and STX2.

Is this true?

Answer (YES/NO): YES